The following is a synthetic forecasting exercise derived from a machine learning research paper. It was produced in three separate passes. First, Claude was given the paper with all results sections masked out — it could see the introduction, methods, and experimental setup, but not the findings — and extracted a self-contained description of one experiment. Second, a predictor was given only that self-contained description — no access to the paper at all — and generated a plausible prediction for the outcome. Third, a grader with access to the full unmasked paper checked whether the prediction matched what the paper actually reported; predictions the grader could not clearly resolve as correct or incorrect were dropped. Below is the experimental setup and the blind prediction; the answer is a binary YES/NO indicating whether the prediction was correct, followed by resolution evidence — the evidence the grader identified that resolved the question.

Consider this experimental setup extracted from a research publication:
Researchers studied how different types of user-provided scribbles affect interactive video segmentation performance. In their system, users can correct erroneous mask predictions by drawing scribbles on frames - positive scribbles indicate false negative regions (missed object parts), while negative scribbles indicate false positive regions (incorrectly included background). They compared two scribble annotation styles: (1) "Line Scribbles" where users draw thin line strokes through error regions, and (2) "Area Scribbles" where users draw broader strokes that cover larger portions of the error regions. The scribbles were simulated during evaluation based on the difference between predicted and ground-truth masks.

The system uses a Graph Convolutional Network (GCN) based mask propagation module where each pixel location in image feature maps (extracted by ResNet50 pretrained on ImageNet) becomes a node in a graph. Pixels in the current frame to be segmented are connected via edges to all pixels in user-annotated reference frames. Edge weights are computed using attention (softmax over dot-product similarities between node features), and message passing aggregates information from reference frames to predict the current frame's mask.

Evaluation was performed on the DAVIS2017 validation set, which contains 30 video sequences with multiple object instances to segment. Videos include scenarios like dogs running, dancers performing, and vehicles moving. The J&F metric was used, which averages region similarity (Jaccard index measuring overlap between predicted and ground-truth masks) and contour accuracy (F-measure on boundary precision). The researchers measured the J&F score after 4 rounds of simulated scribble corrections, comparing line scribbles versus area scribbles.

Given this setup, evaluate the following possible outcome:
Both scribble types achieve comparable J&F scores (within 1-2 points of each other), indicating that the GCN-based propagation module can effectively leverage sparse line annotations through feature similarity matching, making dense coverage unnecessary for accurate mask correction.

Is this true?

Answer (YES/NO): NO